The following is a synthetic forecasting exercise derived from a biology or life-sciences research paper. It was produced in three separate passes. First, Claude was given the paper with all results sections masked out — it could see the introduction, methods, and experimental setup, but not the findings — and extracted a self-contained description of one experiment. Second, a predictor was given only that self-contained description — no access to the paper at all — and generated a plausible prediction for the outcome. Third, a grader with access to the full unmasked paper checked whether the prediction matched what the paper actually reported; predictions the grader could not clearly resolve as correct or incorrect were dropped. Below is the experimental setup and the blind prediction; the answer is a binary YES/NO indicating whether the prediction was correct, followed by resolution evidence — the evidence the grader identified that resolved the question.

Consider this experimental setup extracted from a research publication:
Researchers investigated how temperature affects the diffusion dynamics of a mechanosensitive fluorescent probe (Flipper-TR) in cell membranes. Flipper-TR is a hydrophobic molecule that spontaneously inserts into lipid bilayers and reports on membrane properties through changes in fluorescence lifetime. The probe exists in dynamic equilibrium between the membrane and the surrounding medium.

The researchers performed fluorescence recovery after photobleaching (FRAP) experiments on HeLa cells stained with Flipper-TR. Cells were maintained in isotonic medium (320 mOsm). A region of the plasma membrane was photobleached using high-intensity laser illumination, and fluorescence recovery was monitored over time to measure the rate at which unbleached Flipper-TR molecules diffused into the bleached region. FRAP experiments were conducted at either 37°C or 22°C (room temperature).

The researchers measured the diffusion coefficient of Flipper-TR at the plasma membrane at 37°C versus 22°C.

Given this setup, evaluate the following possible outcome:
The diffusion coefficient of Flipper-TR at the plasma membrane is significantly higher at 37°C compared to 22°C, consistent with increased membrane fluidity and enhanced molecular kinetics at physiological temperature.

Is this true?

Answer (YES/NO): YES